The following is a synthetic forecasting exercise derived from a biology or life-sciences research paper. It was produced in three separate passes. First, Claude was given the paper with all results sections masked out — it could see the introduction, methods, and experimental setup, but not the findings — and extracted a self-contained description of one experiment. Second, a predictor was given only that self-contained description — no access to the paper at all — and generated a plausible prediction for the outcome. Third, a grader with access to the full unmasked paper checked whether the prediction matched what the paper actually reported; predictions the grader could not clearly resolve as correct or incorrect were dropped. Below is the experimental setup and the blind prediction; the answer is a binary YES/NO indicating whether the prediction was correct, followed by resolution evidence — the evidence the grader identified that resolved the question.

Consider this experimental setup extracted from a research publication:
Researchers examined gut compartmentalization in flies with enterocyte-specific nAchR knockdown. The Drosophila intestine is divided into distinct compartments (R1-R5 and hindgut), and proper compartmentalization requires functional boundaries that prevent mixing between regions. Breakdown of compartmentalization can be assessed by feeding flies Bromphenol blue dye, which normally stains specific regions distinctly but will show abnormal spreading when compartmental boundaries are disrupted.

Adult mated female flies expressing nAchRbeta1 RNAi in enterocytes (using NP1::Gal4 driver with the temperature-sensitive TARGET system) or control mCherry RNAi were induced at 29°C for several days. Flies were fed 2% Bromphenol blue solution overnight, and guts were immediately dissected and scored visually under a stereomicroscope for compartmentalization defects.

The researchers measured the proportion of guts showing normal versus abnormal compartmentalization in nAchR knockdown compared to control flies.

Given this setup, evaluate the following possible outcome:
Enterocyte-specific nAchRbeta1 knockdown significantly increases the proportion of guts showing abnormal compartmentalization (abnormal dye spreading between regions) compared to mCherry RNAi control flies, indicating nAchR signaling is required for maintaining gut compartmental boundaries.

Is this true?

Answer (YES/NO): YES